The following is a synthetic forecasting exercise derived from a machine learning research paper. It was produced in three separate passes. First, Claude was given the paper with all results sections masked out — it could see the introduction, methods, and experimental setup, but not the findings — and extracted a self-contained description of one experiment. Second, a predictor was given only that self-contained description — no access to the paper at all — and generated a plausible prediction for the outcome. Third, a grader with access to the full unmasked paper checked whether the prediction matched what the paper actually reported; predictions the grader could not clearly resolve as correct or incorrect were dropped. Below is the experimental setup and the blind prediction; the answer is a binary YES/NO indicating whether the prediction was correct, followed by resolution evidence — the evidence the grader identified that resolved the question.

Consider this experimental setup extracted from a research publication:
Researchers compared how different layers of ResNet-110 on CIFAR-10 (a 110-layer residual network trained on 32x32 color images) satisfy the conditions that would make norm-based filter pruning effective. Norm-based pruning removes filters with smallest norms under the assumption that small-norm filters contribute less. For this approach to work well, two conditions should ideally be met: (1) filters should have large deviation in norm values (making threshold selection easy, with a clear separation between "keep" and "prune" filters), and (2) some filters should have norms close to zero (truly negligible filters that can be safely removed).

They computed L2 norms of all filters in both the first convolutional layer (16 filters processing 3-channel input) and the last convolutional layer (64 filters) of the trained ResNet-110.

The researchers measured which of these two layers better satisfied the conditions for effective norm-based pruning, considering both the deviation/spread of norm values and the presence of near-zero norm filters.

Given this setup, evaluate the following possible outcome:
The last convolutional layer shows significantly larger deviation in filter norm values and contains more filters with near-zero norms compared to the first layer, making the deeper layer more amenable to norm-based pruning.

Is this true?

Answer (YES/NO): NO